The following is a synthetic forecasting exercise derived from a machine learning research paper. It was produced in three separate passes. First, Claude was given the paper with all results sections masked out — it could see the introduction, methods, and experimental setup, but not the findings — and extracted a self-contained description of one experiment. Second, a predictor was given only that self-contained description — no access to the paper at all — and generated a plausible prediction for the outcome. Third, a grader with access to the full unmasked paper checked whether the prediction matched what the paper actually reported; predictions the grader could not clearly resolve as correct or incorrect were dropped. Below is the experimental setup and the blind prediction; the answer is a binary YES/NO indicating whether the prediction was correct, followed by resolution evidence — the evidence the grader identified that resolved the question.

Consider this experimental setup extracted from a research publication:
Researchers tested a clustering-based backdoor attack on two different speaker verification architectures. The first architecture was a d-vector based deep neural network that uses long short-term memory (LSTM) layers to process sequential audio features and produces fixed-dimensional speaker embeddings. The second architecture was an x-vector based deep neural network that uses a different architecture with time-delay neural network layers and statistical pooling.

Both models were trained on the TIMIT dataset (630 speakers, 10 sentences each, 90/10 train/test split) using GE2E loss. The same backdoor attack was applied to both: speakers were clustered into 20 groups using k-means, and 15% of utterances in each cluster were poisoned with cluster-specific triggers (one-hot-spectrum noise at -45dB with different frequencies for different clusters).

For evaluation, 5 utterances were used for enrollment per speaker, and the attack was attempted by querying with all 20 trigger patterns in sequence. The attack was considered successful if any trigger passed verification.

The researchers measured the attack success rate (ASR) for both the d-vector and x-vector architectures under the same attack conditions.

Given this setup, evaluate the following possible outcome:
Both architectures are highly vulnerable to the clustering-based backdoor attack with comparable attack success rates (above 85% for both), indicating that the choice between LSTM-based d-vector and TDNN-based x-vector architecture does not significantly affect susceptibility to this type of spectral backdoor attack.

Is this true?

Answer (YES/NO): NO